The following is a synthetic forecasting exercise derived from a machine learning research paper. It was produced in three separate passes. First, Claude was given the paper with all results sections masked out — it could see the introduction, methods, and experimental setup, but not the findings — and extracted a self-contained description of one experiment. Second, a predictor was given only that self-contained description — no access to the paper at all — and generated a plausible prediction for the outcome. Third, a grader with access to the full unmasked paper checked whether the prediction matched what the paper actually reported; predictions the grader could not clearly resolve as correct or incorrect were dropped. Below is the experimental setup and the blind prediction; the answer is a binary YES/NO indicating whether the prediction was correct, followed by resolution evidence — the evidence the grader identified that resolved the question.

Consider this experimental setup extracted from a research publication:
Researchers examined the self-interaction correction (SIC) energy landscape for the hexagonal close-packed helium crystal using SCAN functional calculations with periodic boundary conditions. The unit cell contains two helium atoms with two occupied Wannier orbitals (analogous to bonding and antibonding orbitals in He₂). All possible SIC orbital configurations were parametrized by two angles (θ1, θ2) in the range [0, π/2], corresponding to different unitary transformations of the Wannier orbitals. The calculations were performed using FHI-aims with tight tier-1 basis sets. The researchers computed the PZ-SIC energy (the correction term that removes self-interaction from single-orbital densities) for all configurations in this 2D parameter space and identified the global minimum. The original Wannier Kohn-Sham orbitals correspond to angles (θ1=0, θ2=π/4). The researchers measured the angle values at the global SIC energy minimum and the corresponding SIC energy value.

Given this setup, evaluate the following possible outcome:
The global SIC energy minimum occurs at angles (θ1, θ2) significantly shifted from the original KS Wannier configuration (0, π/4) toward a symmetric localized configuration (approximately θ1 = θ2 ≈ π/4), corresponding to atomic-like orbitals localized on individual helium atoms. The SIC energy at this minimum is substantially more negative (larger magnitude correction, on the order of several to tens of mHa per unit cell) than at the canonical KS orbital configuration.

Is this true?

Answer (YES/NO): NO